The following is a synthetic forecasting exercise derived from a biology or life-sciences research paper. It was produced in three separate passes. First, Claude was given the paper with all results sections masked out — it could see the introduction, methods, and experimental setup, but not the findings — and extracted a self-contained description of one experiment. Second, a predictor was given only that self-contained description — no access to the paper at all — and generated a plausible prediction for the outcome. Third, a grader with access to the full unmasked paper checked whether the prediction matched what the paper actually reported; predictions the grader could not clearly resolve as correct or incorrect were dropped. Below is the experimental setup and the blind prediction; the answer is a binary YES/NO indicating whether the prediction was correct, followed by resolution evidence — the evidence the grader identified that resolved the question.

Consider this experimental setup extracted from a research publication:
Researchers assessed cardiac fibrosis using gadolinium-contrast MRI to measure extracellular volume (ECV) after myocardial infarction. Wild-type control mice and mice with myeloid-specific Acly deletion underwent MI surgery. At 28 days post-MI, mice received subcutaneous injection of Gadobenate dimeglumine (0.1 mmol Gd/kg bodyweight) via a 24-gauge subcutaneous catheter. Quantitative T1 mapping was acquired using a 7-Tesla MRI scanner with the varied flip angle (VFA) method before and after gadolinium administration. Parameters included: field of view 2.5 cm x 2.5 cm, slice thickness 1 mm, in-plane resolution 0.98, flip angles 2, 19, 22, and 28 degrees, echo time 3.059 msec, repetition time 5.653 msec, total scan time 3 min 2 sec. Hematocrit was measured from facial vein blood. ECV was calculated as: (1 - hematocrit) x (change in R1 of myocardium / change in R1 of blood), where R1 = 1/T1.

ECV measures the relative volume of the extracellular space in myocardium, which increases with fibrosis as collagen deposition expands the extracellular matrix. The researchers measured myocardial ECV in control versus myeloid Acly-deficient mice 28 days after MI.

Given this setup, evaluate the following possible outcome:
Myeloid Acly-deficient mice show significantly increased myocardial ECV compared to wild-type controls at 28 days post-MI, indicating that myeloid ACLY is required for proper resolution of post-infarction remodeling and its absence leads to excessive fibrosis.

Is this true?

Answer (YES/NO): NO